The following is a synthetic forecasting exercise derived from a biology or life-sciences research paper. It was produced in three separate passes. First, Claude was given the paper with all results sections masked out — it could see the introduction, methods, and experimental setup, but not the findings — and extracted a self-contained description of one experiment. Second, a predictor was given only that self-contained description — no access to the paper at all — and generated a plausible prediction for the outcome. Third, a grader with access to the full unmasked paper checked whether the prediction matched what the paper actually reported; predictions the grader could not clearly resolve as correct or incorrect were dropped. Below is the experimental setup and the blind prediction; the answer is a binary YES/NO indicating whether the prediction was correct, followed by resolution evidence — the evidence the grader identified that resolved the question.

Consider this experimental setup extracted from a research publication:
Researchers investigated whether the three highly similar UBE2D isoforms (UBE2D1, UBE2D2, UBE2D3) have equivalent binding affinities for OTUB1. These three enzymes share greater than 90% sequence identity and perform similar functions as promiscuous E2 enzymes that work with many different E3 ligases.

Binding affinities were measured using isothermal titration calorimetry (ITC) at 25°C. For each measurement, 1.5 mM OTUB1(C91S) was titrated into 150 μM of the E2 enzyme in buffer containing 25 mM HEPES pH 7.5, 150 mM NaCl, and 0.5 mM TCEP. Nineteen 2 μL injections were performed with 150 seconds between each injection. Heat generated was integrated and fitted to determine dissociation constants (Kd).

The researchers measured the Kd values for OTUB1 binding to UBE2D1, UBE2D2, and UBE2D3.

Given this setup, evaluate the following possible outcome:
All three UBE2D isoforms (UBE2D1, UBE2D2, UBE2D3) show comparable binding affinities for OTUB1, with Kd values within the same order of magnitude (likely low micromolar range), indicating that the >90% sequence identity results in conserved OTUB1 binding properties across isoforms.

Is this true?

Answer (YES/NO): YES